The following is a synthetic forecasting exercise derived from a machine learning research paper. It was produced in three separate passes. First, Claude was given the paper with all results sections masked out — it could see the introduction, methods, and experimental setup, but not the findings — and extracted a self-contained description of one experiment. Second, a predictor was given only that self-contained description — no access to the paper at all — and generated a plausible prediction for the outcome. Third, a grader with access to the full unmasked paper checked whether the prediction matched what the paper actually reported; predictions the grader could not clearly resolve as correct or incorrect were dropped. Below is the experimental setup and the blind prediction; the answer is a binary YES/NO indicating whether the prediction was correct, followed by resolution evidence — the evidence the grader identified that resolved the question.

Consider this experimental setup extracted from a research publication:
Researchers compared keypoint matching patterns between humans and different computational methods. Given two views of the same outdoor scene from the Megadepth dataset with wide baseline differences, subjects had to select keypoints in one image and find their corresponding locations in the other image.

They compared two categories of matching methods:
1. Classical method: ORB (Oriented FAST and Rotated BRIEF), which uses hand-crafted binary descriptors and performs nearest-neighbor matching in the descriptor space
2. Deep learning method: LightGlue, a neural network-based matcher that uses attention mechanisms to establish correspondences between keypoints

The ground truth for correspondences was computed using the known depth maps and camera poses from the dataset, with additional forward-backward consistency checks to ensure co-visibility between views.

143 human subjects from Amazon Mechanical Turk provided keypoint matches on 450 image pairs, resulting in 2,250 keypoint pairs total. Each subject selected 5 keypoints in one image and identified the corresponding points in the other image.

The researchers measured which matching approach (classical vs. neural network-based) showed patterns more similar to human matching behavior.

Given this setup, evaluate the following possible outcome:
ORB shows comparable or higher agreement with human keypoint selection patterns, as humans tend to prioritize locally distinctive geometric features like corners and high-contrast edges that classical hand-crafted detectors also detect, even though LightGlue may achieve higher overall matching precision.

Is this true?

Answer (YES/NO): NO